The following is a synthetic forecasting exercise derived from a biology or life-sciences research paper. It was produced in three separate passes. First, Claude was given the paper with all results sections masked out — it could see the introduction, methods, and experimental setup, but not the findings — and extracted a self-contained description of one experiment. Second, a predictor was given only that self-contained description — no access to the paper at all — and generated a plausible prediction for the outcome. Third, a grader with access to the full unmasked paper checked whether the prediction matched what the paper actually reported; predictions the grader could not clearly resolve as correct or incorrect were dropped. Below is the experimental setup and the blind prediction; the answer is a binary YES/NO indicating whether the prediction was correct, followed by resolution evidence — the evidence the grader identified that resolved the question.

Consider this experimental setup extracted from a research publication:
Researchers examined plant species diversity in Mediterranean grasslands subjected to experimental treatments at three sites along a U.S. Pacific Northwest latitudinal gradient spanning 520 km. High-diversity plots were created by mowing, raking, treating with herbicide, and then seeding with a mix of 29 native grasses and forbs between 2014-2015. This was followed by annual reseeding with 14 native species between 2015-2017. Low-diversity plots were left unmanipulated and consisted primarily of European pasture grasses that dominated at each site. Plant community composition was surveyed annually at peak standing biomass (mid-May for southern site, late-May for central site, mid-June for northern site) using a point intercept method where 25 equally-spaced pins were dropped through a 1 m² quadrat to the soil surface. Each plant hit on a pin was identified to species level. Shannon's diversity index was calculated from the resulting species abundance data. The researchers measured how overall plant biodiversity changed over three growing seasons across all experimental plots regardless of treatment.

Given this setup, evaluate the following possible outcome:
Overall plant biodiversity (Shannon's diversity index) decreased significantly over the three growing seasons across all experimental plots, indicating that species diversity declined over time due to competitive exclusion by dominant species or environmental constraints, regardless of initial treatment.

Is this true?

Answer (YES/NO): YES